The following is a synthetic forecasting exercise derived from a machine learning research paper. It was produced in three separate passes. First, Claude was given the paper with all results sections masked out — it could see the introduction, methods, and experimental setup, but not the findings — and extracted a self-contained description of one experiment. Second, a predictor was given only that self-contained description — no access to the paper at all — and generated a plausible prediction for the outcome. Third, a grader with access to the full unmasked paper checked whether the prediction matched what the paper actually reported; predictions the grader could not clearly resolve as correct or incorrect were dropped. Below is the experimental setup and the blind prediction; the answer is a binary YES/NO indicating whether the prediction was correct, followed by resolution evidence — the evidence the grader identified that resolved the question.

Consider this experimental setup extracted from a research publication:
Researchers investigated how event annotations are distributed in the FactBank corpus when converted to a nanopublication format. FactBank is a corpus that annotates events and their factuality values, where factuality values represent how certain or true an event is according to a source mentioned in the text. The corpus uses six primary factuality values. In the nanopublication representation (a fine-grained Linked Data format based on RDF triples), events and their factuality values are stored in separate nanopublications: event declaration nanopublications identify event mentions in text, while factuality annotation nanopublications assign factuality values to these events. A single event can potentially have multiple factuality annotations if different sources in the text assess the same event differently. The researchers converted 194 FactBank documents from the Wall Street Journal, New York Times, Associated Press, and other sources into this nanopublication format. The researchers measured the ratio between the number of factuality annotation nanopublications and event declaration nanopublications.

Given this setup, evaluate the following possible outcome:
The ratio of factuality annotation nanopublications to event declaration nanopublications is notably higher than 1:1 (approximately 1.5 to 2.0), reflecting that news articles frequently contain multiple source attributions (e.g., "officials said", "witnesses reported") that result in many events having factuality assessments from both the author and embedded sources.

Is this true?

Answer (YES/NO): NO